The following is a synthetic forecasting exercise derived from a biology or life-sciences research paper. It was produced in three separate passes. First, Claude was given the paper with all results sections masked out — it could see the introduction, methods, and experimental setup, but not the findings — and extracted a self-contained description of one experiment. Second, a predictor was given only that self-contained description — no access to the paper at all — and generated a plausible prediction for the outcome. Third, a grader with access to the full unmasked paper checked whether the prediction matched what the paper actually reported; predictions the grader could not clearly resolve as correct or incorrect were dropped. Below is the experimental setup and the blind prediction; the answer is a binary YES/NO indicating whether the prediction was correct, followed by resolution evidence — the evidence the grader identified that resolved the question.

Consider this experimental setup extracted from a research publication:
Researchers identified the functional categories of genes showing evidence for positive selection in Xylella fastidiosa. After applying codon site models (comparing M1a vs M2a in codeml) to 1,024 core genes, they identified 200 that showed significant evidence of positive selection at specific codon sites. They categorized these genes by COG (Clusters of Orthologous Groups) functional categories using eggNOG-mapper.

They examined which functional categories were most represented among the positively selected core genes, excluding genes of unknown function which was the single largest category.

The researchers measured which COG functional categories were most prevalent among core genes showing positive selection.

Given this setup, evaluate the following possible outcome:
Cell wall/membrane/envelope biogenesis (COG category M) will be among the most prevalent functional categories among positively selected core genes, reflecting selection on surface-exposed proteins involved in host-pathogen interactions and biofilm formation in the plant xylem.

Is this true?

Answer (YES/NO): YES